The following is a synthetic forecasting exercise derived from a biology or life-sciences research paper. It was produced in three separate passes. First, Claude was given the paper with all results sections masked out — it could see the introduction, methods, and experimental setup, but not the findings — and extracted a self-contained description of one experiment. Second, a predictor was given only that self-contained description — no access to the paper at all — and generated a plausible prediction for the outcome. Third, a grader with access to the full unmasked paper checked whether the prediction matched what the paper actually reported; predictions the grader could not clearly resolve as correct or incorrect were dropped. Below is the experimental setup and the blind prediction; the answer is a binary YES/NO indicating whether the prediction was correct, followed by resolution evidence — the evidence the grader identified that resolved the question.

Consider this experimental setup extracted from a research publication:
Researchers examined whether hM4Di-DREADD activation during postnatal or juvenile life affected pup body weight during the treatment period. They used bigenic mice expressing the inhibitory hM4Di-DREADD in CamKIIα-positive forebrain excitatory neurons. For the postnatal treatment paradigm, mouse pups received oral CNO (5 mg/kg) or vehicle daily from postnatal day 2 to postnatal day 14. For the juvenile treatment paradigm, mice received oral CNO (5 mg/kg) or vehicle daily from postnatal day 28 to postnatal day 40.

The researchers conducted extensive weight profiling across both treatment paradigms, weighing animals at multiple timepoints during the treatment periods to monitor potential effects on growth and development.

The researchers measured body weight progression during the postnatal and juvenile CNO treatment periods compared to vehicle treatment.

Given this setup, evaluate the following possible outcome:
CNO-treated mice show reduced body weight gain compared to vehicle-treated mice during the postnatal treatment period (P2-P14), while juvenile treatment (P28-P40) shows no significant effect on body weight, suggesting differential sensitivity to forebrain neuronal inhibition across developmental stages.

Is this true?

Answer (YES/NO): NO